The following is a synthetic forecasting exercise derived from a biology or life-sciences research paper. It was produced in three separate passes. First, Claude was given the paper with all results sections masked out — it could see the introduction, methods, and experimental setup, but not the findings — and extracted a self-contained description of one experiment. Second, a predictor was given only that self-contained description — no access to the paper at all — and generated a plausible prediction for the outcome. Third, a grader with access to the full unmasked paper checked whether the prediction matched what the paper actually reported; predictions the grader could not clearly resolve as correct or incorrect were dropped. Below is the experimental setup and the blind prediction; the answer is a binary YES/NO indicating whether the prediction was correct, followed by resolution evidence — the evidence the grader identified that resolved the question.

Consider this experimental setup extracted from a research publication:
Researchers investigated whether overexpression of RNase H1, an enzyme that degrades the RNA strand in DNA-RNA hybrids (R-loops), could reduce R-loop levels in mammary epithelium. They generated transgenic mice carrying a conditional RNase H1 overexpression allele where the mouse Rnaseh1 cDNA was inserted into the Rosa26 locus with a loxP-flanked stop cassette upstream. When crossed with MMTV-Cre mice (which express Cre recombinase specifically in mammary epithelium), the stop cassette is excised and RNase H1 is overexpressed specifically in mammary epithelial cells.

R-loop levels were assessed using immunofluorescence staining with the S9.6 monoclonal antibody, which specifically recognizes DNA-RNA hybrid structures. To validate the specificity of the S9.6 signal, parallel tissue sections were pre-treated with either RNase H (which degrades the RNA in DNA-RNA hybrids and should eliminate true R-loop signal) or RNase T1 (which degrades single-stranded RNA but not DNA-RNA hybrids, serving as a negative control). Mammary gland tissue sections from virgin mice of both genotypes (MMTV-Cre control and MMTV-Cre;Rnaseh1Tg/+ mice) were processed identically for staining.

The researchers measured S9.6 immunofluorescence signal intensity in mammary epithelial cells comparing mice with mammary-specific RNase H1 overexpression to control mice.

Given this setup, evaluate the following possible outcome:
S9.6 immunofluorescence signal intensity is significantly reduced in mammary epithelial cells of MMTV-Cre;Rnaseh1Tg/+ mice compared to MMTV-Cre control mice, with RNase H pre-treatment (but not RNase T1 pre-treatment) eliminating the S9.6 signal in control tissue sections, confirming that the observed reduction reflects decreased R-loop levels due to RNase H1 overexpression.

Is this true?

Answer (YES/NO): NO